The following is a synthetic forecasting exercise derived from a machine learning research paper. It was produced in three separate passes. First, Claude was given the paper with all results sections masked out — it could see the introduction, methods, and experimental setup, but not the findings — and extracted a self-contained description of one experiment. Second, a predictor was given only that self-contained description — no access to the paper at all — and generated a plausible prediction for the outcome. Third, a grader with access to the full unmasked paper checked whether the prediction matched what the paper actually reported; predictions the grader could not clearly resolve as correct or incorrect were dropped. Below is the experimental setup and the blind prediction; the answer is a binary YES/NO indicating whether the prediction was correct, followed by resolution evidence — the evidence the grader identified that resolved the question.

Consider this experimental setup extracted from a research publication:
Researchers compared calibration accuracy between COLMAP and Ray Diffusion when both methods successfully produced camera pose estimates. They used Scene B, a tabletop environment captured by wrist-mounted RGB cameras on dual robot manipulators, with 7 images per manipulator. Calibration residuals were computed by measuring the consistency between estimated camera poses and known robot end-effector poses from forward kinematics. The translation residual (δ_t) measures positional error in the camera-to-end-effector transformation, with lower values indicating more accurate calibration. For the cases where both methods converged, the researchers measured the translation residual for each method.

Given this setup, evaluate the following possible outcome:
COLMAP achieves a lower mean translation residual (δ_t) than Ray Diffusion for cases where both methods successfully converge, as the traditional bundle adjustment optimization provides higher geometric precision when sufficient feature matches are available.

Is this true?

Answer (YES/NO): YES